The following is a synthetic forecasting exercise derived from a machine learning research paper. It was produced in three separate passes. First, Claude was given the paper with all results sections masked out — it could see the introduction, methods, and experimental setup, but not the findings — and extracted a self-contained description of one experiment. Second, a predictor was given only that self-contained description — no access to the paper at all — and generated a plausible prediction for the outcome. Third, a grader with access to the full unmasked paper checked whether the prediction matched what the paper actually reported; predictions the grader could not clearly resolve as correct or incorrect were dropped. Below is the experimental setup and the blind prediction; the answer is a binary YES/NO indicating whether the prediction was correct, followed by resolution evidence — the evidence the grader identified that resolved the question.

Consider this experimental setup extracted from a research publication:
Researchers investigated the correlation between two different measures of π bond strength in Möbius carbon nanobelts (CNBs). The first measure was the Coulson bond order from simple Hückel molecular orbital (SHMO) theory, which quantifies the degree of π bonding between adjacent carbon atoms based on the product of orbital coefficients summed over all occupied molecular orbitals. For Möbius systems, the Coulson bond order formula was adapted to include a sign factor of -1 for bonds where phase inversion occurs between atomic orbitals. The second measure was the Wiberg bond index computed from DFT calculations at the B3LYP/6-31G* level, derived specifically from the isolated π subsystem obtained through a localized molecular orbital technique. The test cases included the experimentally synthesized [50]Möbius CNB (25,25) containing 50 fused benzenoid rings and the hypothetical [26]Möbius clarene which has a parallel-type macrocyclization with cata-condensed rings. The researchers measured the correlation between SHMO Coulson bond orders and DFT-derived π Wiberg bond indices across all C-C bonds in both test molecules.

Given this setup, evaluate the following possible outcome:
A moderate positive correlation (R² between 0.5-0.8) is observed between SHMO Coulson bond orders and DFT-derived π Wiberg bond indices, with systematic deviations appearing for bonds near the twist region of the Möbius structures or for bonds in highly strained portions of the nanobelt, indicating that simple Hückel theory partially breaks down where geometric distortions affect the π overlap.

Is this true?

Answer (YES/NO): NO